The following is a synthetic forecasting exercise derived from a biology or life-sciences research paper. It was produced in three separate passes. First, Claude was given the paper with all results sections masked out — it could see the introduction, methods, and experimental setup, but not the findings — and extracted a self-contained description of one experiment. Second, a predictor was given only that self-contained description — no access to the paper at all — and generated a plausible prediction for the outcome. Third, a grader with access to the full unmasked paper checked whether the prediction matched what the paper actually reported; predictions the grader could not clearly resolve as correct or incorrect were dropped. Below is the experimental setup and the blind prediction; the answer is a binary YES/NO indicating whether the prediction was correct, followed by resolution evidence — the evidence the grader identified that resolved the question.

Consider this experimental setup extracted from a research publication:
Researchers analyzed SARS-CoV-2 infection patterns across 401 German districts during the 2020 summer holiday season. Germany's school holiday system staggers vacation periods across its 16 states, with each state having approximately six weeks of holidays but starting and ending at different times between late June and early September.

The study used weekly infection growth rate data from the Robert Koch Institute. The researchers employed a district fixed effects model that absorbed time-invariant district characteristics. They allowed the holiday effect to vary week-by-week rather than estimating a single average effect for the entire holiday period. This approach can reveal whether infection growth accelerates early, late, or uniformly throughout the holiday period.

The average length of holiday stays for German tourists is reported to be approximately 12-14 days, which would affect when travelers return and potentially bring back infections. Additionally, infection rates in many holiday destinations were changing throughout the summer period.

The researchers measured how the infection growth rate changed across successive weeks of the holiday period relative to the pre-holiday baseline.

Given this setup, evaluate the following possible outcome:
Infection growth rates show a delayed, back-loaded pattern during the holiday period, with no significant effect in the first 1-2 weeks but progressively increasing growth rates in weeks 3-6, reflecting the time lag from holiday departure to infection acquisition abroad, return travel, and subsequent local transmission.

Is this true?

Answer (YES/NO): YES